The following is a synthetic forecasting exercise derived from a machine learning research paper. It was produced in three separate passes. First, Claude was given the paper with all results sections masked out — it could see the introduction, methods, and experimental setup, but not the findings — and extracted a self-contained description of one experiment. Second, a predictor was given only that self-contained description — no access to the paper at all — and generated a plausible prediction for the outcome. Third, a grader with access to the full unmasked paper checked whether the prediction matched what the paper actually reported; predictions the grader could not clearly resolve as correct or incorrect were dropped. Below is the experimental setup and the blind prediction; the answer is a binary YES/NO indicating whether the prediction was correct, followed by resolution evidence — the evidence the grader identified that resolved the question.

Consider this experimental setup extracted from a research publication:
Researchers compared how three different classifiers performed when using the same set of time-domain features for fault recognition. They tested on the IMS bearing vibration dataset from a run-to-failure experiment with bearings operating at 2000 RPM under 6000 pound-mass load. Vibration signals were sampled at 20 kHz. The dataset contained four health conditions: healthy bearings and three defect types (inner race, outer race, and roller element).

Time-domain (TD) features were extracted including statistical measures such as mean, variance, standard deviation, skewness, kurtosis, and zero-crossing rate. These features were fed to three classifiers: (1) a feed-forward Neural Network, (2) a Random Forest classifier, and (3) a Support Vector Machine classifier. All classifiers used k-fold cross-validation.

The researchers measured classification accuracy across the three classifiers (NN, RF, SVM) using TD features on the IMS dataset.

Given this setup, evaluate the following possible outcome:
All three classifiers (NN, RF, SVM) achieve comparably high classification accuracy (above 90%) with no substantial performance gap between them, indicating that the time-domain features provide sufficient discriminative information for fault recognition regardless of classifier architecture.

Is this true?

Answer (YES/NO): NO